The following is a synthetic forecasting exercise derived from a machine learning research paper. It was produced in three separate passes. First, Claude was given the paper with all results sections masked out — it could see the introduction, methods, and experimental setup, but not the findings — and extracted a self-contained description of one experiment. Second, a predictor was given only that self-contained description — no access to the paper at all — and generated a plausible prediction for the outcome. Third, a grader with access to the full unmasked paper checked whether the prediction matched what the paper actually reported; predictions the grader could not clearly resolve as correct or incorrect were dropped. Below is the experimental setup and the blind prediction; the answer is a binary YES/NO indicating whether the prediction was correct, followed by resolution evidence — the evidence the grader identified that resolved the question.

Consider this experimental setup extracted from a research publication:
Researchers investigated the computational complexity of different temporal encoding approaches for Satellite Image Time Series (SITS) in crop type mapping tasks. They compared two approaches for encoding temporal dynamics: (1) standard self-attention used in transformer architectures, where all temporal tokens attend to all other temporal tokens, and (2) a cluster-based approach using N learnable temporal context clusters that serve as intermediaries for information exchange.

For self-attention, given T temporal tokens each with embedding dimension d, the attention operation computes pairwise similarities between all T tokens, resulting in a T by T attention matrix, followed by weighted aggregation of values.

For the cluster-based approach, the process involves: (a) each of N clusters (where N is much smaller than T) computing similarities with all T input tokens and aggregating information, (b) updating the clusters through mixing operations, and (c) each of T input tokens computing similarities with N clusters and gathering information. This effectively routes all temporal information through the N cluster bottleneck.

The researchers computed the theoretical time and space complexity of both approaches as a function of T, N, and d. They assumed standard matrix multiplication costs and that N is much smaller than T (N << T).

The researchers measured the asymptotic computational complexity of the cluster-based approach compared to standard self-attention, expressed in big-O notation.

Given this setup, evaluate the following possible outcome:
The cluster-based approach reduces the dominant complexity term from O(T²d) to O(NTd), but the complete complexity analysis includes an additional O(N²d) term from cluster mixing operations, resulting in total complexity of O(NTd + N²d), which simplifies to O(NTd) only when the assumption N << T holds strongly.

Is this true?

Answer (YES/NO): NO